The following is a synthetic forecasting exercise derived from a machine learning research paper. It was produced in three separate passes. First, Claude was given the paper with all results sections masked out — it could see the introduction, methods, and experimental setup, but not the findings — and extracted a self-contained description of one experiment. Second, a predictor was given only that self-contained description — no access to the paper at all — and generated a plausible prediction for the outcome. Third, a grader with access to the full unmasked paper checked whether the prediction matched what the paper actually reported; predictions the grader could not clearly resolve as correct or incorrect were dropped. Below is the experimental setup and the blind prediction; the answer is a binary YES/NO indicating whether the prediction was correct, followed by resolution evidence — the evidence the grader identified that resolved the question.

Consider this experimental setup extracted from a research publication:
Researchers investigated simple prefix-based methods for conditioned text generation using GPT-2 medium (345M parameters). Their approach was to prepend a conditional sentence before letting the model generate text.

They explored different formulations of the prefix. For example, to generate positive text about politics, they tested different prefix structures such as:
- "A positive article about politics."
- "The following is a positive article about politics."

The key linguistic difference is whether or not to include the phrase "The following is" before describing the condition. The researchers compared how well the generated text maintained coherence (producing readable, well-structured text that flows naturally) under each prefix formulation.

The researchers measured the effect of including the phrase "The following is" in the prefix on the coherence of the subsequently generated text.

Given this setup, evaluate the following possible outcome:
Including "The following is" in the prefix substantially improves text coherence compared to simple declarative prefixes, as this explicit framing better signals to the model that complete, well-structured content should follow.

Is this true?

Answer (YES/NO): YES